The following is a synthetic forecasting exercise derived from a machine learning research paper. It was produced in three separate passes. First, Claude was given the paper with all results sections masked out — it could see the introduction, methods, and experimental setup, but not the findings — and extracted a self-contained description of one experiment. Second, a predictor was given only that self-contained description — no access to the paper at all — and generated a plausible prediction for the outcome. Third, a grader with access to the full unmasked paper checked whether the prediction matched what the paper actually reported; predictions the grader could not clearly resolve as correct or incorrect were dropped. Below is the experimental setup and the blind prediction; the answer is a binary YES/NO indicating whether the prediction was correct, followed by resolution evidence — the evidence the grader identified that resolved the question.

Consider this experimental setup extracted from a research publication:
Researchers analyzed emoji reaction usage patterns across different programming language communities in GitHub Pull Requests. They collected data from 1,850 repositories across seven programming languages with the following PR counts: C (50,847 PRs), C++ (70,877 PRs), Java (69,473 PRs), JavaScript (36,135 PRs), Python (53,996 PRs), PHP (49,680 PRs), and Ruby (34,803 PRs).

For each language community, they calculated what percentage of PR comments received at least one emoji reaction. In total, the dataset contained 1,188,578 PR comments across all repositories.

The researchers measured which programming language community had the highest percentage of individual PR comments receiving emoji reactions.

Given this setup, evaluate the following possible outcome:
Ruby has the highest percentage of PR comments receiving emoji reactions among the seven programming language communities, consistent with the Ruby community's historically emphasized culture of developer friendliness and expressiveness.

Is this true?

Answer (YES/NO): YES